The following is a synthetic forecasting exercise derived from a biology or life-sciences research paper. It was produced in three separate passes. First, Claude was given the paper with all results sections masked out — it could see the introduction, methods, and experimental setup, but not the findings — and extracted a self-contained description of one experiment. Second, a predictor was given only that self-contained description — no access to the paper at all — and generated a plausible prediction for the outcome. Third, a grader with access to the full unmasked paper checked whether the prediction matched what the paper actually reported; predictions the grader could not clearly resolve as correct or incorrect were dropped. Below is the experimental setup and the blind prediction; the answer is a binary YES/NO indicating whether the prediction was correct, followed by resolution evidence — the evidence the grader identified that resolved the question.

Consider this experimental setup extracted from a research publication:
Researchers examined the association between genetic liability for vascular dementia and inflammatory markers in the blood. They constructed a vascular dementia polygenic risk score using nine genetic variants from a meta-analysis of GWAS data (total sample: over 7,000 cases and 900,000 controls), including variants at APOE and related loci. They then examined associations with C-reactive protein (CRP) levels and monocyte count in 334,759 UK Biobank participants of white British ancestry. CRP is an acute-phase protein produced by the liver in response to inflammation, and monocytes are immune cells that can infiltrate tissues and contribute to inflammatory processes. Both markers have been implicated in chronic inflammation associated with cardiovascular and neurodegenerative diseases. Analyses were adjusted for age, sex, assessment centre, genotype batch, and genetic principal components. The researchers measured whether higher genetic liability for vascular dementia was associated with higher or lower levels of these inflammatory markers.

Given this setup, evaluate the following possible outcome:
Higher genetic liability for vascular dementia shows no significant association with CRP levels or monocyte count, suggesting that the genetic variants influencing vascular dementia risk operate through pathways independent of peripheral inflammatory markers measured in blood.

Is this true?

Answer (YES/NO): NO